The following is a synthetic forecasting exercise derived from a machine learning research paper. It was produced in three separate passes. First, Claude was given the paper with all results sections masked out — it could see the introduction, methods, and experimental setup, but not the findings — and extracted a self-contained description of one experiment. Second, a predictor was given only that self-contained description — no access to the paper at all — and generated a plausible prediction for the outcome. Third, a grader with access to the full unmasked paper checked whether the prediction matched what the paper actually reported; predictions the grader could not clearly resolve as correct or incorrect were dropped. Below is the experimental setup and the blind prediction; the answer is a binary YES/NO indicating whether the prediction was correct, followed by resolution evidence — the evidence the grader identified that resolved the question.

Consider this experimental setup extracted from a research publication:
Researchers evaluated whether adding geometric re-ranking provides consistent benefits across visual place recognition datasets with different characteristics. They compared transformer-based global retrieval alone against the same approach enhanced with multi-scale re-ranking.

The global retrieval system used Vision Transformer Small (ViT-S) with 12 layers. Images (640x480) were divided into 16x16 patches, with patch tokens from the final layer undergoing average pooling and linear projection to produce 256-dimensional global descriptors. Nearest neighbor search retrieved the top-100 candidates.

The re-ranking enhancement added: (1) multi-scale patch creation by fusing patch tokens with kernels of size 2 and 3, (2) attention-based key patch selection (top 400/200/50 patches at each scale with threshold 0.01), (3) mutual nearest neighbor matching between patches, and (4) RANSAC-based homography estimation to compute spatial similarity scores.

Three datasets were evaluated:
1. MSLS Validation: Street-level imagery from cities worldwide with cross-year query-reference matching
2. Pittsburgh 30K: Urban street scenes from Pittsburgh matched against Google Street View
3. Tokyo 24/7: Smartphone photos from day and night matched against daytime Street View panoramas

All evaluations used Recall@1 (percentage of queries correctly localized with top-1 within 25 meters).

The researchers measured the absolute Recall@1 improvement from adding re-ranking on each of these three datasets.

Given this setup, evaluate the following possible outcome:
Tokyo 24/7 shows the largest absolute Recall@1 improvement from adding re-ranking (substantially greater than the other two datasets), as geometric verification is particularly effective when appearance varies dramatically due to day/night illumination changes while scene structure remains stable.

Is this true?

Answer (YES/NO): YES